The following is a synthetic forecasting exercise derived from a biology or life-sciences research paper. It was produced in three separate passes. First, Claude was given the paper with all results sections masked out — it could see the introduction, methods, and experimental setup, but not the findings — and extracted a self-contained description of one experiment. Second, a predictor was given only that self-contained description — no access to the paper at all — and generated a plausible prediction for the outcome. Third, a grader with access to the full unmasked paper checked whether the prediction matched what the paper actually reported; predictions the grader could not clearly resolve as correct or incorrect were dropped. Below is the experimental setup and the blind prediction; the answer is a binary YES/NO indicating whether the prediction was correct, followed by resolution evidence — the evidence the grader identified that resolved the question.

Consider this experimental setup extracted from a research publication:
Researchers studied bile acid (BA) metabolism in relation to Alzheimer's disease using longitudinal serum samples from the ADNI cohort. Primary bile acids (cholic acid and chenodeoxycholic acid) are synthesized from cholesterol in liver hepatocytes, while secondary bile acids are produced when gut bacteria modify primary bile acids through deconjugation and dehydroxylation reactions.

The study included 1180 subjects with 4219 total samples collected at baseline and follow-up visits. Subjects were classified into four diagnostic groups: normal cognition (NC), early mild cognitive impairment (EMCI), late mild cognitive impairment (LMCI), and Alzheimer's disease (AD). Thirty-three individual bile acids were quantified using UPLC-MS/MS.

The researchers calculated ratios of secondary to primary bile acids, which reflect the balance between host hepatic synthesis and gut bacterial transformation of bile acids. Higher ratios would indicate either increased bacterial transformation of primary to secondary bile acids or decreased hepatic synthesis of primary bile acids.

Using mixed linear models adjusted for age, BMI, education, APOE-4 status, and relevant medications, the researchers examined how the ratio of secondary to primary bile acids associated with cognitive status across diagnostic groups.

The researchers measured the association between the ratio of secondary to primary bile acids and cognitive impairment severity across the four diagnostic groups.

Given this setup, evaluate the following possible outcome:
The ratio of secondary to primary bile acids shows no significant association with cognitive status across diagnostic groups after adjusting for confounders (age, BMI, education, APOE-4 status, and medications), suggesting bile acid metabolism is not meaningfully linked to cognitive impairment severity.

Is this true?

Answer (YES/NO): NO